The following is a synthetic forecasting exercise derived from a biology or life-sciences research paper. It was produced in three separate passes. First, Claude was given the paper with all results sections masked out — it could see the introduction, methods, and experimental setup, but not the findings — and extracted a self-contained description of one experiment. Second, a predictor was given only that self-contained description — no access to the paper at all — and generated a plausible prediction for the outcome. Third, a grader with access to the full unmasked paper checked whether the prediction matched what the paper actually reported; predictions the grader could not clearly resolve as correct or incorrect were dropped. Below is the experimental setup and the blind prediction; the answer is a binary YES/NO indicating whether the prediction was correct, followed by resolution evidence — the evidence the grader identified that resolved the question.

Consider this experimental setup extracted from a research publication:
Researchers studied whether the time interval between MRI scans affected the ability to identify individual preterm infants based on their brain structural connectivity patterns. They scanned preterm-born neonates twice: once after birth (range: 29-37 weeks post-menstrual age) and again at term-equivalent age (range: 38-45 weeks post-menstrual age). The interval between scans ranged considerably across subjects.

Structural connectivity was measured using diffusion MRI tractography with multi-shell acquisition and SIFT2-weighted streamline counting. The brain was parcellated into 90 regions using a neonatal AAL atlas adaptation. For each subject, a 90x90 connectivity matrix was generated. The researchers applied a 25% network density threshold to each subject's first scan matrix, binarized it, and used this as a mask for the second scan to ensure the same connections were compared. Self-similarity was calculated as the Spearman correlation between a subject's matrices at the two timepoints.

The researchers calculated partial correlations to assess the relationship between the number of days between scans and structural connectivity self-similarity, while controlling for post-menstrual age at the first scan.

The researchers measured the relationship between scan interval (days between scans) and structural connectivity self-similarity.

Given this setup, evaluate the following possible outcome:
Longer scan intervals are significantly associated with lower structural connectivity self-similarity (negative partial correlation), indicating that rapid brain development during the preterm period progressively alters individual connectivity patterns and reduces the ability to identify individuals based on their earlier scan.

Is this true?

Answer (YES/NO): NO